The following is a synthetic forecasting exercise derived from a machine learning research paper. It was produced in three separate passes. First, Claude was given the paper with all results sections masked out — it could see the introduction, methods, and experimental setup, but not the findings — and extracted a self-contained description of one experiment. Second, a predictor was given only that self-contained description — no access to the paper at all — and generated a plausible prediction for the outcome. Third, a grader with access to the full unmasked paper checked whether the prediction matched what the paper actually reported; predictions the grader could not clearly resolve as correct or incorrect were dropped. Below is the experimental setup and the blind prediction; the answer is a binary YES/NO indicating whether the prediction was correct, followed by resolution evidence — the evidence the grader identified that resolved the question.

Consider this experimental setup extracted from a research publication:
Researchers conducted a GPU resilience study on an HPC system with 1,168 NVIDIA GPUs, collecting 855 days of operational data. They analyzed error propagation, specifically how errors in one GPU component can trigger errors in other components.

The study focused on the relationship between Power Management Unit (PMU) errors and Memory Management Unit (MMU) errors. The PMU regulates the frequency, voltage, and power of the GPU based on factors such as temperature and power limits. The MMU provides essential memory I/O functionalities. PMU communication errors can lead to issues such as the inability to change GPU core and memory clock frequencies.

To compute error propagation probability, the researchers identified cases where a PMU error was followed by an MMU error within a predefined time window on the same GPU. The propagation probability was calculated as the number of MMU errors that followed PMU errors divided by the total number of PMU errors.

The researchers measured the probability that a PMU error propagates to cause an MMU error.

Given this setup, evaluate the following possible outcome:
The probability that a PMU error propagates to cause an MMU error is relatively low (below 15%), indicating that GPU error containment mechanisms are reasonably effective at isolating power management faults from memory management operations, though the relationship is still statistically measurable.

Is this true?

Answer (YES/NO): NO